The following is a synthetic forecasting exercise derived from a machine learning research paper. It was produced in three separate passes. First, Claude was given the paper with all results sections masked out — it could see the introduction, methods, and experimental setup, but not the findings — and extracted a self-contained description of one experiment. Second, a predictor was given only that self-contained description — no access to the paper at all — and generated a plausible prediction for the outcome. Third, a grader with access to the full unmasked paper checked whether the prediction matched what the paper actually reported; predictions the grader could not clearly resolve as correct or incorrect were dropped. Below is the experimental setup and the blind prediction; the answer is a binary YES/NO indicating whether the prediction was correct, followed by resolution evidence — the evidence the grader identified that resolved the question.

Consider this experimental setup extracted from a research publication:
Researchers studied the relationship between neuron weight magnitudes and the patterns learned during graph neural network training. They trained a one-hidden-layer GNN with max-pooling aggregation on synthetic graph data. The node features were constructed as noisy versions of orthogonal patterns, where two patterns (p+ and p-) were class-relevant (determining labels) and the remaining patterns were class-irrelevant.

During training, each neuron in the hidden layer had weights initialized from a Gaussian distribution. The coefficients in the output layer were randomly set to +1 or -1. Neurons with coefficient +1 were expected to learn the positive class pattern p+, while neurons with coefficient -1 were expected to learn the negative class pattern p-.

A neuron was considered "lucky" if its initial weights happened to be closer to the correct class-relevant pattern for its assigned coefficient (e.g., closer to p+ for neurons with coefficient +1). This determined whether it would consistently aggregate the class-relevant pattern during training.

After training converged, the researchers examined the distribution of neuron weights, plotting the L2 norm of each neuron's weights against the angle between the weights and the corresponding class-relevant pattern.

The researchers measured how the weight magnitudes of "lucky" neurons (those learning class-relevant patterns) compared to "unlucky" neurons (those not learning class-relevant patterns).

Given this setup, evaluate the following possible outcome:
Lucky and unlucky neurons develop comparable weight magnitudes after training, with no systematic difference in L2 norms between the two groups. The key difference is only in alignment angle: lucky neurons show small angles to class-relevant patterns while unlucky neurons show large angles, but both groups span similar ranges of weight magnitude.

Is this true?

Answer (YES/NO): NO